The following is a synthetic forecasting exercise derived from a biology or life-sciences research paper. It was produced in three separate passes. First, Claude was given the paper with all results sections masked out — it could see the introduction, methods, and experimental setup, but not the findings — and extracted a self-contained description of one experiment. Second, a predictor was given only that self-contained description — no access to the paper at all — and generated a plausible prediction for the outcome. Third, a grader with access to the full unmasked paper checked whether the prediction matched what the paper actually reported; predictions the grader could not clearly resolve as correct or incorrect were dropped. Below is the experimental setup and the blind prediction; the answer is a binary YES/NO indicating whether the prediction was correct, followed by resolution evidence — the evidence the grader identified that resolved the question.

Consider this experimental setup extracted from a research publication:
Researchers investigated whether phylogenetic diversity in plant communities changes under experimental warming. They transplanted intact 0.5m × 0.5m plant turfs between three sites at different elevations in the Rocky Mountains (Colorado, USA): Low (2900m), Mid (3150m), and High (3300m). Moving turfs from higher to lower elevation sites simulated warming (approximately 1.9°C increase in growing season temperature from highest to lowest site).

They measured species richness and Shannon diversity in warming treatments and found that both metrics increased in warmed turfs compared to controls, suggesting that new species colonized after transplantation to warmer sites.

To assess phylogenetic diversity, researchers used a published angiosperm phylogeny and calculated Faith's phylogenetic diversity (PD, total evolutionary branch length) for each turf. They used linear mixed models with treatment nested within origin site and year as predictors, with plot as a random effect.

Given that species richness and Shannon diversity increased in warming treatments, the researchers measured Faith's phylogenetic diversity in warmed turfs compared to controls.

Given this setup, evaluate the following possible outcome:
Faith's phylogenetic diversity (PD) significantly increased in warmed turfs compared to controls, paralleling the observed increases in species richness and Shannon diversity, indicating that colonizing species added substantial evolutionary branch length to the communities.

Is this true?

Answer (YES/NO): NO